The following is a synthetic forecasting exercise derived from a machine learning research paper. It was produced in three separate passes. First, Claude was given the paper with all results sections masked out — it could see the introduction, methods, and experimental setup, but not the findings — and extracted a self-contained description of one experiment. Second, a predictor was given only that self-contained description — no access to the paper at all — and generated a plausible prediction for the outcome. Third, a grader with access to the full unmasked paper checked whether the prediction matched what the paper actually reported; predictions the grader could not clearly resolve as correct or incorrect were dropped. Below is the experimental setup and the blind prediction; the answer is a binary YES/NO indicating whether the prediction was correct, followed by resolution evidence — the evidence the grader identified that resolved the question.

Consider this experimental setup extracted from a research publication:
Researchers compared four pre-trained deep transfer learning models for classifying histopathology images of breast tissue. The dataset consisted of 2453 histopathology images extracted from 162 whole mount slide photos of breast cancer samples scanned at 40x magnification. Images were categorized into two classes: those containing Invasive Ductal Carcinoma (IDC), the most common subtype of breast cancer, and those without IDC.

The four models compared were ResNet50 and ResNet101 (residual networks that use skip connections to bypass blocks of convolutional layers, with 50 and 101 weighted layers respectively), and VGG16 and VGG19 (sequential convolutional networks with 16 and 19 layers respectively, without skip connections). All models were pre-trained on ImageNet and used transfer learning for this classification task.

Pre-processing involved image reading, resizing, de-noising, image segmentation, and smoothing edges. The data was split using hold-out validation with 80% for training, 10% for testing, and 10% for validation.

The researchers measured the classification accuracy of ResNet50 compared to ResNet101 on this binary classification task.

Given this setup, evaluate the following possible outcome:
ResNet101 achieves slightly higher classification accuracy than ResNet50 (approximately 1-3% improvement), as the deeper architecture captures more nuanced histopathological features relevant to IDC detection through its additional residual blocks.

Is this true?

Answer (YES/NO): NO